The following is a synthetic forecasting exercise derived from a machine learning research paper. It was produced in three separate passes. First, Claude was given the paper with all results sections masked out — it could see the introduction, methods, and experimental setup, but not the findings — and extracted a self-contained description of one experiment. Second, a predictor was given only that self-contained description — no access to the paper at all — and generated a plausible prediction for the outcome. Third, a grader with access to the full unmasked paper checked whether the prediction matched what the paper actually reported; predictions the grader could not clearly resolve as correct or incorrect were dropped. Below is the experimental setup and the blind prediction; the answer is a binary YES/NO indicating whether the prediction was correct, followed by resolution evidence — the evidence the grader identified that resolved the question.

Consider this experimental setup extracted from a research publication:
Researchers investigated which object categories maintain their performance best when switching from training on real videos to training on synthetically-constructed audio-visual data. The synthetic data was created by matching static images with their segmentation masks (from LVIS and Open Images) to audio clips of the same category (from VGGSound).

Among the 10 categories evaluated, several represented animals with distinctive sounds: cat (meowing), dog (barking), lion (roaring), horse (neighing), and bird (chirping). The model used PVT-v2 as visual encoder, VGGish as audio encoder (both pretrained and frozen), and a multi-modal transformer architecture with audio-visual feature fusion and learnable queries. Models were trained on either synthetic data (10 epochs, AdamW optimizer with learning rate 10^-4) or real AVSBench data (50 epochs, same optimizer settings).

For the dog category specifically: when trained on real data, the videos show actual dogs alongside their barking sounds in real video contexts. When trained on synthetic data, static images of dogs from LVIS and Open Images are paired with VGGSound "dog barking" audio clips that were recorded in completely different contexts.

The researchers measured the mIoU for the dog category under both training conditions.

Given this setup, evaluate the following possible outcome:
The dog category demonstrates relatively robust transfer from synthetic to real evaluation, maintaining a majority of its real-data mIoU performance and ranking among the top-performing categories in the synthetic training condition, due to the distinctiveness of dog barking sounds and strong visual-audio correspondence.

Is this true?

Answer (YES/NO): NO